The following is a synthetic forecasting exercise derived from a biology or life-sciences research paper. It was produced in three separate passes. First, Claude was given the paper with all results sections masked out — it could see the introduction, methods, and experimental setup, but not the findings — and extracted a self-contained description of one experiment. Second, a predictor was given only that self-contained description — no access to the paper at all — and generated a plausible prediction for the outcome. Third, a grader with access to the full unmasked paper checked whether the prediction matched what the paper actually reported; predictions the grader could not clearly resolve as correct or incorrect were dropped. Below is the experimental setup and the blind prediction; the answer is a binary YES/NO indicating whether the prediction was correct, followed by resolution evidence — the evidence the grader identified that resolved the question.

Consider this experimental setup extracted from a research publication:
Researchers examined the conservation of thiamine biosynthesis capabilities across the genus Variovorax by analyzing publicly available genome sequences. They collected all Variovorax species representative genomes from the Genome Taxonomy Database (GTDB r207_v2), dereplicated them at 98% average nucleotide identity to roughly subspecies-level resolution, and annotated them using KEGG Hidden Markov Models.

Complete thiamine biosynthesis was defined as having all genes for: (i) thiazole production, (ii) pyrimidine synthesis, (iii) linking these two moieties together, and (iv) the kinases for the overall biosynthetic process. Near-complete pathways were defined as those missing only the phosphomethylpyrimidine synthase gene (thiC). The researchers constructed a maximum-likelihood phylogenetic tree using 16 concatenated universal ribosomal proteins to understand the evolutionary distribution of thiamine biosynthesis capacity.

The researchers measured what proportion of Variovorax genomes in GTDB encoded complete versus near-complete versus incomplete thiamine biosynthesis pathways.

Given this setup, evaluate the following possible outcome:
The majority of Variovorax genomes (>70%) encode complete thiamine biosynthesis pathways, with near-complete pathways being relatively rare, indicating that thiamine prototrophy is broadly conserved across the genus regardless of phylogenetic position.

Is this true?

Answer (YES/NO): NO